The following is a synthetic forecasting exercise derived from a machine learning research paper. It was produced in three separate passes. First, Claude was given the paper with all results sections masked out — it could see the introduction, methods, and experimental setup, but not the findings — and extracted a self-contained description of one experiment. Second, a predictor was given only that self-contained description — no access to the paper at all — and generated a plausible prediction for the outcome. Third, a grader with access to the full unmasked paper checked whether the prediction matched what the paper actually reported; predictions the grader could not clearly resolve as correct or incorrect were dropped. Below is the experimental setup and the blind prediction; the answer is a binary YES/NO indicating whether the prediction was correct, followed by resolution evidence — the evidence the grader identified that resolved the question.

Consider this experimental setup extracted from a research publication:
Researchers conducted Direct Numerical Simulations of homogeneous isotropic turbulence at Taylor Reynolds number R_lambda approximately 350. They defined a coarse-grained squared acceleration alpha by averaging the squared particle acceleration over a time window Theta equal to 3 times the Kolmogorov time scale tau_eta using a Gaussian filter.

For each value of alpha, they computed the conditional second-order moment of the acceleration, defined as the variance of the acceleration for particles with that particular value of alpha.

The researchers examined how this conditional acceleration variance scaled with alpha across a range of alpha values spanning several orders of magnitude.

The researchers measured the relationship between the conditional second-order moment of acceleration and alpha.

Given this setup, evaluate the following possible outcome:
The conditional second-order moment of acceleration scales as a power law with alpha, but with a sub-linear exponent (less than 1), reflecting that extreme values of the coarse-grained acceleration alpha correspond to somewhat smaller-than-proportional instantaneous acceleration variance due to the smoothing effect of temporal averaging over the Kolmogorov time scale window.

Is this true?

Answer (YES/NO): NO